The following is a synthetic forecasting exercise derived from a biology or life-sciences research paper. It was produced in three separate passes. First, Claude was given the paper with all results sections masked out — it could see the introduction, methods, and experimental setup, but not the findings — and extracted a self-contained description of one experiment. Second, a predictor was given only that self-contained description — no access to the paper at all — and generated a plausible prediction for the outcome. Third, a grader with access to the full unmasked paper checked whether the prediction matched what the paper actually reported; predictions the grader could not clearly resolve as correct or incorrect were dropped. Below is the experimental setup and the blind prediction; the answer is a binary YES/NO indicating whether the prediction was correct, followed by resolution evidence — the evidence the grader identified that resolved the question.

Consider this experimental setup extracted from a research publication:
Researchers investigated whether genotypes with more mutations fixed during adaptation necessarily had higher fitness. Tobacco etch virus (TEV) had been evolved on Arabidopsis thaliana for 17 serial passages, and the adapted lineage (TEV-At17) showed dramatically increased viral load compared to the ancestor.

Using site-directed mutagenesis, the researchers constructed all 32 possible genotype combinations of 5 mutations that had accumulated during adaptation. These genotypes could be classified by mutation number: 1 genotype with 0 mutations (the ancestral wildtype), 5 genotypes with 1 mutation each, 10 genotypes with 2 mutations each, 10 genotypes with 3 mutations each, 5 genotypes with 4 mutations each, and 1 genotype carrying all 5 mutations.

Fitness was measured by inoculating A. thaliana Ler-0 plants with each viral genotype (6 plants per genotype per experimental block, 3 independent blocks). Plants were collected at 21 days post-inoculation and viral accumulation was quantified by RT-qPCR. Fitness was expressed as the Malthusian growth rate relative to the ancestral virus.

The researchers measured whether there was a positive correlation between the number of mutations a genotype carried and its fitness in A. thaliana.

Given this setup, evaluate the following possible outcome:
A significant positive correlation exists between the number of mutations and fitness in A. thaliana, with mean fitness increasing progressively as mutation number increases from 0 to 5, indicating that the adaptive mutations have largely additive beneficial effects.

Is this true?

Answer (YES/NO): NO